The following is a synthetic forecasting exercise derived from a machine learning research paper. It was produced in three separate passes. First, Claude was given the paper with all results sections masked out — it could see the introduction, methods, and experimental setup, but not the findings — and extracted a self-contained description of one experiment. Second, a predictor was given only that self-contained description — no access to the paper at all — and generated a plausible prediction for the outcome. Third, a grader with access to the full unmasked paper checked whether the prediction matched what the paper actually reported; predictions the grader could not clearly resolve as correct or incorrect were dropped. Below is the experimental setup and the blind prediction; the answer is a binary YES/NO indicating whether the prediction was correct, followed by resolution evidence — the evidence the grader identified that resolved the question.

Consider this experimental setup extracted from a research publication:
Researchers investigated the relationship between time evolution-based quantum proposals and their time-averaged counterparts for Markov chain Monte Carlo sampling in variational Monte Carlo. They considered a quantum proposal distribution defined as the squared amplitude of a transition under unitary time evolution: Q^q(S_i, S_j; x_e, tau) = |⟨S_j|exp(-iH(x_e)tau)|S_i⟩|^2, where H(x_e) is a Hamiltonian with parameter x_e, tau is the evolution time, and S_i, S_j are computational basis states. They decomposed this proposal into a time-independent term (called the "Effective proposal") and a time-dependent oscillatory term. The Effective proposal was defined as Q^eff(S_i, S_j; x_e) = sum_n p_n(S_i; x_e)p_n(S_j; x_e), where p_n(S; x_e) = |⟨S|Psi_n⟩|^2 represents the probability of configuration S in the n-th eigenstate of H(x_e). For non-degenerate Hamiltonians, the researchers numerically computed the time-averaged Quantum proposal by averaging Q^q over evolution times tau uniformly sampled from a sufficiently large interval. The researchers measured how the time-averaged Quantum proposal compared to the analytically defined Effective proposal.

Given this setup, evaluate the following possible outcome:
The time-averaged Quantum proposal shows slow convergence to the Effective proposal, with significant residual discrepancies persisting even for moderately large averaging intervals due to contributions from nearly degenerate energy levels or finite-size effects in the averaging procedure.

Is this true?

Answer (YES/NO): NO